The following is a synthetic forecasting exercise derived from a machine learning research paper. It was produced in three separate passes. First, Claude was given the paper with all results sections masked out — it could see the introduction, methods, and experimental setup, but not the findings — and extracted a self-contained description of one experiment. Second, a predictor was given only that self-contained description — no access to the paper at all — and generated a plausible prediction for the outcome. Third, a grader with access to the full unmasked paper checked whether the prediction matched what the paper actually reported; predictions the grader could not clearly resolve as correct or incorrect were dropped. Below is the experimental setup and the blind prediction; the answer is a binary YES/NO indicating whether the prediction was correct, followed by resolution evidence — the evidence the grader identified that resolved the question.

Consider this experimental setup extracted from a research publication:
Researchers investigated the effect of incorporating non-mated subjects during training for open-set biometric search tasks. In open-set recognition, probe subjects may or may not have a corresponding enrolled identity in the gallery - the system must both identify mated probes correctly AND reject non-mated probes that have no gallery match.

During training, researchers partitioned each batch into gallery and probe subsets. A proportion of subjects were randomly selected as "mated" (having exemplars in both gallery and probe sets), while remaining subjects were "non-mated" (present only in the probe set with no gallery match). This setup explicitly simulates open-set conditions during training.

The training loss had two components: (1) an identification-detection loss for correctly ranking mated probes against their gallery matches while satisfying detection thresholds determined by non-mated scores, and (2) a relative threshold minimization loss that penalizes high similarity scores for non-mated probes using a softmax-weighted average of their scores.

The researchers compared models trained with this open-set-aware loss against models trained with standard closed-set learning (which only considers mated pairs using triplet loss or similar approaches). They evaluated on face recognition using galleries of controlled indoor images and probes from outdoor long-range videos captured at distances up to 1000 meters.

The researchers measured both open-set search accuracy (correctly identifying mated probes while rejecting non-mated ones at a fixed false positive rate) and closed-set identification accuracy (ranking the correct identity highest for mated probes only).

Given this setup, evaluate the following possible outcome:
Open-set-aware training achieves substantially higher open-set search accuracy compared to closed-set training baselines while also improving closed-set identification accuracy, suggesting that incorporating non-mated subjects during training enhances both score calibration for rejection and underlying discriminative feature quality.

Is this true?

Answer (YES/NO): NO